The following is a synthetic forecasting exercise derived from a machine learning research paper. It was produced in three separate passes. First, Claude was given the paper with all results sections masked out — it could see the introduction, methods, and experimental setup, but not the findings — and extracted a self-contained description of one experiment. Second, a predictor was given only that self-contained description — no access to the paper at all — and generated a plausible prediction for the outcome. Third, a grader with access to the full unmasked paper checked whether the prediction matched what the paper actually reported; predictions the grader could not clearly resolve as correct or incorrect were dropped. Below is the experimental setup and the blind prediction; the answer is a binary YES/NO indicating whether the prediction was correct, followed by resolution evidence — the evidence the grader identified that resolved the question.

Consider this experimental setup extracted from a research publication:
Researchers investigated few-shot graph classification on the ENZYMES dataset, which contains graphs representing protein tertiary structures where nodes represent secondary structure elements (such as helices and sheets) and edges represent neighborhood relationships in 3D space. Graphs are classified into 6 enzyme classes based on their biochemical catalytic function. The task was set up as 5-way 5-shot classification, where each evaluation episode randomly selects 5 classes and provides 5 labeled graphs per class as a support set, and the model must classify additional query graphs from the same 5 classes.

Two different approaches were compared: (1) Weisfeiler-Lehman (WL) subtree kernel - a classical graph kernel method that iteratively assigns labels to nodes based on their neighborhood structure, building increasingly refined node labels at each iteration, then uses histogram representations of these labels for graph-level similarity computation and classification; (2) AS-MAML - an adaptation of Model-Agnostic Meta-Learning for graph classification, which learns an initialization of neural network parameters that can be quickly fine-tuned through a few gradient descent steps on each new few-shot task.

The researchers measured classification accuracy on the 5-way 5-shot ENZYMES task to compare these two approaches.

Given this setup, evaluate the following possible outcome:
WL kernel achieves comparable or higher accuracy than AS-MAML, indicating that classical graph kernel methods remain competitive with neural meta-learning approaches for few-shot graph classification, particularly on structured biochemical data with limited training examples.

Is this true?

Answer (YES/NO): YES